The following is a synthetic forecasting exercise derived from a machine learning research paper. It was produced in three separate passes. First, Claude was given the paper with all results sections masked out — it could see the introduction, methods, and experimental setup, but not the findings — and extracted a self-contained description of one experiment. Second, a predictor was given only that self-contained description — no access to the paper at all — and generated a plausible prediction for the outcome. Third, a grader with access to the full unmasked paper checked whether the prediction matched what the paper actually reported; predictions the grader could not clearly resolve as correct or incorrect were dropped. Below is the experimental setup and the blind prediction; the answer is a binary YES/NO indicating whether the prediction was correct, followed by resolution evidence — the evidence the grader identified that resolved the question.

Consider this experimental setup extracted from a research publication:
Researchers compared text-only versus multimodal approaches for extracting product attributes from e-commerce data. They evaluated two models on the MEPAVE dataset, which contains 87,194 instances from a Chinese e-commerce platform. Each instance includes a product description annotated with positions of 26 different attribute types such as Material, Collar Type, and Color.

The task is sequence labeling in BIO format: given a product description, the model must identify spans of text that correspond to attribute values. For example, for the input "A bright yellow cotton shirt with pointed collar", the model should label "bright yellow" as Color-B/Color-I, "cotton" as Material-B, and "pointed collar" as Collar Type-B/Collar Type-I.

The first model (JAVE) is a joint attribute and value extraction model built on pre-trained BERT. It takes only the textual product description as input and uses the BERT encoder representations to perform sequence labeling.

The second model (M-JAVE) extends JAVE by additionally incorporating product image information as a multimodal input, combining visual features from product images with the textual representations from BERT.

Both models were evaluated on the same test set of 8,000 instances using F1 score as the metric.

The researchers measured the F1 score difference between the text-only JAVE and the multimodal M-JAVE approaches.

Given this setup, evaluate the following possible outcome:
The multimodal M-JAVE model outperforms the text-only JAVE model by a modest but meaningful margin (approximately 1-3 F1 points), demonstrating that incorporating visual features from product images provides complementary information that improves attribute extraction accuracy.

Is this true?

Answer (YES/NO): YES